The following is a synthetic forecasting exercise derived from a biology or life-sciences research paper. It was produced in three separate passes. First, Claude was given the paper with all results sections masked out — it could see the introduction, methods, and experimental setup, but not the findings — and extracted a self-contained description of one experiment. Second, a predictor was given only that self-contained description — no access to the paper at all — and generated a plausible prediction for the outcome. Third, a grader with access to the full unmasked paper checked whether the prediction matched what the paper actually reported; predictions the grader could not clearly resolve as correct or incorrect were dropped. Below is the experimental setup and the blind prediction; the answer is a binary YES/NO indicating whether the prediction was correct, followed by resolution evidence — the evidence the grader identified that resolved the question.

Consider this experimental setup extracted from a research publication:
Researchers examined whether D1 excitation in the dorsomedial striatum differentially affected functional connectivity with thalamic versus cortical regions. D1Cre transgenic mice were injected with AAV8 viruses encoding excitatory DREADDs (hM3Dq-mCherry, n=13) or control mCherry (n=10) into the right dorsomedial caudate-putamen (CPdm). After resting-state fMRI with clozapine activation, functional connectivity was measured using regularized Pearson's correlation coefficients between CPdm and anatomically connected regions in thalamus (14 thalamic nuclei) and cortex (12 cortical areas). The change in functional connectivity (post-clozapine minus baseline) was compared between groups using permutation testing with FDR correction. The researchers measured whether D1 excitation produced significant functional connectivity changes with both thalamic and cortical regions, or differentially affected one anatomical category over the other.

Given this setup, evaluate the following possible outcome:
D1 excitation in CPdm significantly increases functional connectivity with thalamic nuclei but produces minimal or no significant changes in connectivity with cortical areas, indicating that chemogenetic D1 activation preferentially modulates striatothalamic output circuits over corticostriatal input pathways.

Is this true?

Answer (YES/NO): NO